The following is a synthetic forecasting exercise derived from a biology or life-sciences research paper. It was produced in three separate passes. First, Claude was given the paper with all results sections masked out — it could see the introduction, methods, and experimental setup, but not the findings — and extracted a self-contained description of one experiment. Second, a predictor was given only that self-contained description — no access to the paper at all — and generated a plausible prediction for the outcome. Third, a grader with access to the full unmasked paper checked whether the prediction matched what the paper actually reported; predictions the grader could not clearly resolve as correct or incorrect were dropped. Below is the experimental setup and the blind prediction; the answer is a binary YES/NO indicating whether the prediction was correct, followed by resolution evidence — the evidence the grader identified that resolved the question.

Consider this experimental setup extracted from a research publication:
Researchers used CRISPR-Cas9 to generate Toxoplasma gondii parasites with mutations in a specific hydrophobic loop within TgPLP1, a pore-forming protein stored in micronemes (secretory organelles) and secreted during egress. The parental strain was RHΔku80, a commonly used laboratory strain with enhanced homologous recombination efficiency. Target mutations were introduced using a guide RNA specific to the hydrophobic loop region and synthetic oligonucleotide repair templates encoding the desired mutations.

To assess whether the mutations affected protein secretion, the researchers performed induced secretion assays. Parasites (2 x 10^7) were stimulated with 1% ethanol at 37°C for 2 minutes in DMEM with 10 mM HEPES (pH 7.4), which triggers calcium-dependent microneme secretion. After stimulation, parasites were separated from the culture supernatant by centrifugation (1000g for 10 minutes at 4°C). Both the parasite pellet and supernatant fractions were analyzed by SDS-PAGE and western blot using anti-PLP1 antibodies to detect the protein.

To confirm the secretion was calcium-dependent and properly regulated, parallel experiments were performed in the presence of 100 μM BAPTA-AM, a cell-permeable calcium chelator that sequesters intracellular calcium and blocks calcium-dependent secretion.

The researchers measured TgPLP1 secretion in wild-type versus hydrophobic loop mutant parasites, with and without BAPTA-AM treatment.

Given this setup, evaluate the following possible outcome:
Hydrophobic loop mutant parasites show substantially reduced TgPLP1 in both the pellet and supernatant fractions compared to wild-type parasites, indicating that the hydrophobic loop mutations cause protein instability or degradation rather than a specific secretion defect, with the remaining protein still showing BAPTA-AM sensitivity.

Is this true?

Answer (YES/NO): NO